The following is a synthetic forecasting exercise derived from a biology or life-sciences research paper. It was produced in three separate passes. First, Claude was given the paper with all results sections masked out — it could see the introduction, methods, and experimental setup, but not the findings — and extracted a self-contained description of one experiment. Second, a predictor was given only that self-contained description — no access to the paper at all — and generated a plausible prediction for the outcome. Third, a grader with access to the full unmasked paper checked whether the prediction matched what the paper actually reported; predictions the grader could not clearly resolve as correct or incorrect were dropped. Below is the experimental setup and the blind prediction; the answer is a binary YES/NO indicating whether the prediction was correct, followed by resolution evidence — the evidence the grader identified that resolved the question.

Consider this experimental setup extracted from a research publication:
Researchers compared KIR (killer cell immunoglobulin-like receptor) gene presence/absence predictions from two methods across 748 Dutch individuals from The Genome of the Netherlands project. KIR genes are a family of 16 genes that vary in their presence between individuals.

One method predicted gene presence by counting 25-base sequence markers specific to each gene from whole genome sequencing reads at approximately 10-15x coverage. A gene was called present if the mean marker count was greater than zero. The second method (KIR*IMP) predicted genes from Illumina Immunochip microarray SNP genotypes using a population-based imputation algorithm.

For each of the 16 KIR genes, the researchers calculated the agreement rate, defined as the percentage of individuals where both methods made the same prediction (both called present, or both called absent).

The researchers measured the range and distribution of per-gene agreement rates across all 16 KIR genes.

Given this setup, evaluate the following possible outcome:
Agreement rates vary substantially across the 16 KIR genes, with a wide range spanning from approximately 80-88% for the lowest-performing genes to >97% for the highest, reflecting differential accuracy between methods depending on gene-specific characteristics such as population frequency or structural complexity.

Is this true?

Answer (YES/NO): NO